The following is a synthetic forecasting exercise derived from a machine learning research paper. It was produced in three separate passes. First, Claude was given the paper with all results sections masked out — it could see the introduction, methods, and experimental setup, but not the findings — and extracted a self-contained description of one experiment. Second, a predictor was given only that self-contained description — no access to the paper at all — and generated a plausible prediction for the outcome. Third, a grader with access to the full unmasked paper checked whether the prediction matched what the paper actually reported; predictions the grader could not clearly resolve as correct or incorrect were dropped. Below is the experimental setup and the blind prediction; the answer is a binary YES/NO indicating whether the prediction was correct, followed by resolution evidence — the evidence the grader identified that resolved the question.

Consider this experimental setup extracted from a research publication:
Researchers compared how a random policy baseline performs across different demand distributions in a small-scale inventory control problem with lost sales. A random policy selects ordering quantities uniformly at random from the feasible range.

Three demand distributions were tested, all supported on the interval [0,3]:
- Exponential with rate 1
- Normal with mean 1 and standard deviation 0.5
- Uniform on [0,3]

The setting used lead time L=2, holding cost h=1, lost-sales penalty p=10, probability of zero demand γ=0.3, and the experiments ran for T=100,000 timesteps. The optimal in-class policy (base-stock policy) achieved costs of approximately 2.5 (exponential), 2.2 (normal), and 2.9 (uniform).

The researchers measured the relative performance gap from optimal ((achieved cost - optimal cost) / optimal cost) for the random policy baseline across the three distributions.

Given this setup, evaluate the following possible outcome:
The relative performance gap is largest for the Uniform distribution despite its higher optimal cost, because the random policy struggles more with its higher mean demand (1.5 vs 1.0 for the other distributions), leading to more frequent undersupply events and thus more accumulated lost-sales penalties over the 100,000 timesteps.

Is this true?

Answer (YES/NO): NO